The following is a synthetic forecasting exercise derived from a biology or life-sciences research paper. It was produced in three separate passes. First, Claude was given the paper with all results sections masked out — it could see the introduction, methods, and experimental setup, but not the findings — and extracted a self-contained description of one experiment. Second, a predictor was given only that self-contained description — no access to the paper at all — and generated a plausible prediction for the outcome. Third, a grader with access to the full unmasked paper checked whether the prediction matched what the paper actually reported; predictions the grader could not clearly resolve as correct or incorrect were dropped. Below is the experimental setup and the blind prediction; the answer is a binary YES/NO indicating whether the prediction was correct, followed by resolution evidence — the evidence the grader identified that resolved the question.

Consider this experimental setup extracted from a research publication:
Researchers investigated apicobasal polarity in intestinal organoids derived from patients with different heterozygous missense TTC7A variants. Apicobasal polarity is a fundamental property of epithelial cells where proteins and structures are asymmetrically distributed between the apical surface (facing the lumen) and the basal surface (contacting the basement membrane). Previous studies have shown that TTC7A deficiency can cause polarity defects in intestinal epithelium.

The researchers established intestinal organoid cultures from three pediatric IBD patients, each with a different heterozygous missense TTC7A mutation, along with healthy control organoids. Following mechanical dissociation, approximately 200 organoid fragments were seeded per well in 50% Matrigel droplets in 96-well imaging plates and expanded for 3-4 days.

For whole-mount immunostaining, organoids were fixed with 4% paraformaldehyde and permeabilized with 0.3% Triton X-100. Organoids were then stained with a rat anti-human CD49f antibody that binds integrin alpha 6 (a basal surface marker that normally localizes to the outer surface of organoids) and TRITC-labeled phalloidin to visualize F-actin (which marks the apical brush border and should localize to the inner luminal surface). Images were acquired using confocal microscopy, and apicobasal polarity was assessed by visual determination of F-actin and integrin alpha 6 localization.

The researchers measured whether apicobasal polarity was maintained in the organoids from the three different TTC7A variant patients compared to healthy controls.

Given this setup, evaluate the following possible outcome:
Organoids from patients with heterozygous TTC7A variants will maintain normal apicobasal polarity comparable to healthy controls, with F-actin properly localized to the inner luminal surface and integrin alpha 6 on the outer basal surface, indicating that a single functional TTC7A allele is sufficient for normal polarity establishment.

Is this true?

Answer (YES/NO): NO